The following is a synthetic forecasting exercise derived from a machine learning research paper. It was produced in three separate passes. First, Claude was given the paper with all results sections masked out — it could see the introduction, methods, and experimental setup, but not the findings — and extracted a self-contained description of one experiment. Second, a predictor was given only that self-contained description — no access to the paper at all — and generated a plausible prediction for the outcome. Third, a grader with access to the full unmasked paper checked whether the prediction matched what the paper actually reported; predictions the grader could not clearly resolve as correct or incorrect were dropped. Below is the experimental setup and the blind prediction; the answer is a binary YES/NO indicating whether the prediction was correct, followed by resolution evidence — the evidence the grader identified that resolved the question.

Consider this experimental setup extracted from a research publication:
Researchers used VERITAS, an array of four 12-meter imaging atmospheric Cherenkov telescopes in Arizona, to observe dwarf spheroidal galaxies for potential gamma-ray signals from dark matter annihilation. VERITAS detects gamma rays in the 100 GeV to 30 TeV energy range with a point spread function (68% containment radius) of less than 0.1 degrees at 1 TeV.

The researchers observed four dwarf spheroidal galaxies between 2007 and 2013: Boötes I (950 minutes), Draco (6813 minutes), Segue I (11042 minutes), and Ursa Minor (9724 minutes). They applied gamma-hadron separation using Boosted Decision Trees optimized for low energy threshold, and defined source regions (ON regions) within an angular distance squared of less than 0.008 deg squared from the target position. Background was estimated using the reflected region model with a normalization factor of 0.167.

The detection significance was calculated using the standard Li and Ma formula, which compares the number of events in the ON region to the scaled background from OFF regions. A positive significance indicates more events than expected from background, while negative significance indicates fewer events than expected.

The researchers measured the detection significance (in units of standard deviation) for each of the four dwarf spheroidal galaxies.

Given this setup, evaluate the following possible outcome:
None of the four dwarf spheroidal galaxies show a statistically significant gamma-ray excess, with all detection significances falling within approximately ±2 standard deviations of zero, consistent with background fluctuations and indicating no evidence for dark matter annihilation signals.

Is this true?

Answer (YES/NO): YES